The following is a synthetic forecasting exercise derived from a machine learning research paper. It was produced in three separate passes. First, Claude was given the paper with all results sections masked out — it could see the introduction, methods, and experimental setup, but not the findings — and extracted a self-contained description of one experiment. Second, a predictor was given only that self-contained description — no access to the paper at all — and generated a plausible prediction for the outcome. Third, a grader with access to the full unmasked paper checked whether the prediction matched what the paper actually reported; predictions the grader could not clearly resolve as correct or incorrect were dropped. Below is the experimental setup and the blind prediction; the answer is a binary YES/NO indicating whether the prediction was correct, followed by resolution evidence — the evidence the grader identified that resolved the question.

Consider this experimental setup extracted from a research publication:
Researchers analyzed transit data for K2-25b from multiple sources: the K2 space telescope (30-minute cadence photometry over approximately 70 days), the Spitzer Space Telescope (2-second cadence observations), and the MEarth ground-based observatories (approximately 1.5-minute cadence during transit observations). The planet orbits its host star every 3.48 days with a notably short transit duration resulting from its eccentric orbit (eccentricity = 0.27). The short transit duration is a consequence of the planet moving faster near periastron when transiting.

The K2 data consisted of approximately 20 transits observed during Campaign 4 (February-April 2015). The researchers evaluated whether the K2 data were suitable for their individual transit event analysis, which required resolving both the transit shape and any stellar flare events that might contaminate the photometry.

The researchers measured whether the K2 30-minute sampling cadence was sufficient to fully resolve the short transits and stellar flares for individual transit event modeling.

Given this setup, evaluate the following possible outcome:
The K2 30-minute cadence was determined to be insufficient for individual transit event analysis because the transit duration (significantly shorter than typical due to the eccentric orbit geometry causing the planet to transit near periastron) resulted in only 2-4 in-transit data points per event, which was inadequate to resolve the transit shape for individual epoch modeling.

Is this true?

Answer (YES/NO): NO